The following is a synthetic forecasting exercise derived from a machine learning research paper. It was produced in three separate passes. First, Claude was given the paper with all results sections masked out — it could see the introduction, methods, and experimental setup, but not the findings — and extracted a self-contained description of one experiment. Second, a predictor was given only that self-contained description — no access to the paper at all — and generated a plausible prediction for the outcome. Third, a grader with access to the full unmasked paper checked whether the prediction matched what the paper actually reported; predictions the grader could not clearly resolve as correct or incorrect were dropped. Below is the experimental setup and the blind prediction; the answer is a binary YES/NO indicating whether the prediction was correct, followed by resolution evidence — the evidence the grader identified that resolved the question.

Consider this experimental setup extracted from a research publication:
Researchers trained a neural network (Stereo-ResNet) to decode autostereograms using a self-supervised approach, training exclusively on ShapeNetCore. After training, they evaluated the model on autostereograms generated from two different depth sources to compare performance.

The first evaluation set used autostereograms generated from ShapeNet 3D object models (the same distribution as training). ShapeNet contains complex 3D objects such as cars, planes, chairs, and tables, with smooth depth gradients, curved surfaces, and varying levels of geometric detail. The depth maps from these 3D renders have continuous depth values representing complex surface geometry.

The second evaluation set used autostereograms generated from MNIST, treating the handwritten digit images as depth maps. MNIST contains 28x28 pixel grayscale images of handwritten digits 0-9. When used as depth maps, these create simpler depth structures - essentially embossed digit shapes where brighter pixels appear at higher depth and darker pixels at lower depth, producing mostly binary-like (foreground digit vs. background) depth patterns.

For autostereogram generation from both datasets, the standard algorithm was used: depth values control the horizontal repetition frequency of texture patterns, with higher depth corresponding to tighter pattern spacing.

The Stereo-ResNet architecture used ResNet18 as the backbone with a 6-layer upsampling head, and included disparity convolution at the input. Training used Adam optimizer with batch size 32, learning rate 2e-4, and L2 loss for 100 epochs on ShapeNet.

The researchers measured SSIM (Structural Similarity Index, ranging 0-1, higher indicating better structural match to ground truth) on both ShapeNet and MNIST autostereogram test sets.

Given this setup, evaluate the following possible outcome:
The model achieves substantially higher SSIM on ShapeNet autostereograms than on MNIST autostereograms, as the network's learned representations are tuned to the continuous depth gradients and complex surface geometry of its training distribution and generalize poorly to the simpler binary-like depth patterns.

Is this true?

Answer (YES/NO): NO